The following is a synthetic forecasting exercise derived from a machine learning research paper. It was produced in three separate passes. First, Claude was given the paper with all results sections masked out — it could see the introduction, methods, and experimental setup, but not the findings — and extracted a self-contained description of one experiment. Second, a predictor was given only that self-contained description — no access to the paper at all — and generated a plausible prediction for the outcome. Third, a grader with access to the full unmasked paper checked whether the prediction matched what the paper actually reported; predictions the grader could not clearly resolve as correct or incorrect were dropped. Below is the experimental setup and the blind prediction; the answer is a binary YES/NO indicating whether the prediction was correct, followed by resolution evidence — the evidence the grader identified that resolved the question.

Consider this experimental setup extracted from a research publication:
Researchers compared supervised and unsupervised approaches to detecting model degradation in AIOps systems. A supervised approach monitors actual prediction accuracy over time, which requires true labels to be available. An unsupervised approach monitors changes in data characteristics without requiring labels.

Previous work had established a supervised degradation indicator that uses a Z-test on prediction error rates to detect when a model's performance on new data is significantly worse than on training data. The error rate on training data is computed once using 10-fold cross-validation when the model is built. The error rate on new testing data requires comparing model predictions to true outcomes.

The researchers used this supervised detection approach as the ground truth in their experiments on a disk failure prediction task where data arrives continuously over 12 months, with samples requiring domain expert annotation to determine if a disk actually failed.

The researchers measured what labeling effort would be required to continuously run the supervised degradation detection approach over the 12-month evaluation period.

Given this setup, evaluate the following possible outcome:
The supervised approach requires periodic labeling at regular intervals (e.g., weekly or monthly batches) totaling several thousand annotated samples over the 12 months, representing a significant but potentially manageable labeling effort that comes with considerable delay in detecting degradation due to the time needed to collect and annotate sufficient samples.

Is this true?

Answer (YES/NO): NO